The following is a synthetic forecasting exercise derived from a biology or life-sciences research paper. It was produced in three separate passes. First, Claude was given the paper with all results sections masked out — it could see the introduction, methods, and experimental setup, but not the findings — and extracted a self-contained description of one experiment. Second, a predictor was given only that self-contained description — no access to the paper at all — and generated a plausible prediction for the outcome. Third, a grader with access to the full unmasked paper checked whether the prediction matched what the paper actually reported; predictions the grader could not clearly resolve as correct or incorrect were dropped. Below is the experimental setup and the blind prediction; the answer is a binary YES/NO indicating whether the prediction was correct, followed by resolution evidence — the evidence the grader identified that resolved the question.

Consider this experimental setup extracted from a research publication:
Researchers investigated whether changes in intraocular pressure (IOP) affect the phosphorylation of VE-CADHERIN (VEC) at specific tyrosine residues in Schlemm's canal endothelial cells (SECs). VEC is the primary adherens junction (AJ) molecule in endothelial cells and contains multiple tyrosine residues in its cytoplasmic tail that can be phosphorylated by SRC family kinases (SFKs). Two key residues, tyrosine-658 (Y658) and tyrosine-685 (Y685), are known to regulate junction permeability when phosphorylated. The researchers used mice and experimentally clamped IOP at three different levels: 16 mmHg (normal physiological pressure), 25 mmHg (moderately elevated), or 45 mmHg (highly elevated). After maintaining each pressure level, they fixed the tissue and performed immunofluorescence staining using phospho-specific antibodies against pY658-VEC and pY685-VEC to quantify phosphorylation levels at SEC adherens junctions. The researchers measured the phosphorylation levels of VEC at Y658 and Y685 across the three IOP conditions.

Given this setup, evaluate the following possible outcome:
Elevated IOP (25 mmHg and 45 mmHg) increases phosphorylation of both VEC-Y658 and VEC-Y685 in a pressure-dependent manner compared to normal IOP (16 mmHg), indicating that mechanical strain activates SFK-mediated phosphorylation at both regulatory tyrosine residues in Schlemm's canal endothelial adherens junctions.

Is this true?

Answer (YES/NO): NO